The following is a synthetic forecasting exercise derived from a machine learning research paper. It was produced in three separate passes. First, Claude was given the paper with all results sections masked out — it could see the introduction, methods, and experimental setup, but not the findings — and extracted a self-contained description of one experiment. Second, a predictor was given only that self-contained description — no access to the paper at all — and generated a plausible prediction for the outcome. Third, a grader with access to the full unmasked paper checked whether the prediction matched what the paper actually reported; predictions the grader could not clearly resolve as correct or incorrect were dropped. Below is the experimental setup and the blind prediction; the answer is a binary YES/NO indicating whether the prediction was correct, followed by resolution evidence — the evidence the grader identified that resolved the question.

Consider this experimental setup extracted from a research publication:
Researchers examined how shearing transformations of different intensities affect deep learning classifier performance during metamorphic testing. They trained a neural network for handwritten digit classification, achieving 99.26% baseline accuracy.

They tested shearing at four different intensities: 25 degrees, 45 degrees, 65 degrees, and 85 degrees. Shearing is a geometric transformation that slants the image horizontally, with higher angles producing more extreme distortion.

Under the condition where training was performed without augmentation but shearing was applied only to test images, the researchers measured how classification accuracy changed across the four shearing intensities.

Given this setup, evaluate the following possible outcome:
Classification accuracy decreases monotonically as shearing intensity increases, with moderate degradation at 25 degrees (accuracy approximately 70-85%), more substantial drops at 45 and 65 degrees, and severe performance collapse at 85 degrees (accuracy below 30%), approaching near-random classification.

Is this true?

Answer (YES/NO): NO